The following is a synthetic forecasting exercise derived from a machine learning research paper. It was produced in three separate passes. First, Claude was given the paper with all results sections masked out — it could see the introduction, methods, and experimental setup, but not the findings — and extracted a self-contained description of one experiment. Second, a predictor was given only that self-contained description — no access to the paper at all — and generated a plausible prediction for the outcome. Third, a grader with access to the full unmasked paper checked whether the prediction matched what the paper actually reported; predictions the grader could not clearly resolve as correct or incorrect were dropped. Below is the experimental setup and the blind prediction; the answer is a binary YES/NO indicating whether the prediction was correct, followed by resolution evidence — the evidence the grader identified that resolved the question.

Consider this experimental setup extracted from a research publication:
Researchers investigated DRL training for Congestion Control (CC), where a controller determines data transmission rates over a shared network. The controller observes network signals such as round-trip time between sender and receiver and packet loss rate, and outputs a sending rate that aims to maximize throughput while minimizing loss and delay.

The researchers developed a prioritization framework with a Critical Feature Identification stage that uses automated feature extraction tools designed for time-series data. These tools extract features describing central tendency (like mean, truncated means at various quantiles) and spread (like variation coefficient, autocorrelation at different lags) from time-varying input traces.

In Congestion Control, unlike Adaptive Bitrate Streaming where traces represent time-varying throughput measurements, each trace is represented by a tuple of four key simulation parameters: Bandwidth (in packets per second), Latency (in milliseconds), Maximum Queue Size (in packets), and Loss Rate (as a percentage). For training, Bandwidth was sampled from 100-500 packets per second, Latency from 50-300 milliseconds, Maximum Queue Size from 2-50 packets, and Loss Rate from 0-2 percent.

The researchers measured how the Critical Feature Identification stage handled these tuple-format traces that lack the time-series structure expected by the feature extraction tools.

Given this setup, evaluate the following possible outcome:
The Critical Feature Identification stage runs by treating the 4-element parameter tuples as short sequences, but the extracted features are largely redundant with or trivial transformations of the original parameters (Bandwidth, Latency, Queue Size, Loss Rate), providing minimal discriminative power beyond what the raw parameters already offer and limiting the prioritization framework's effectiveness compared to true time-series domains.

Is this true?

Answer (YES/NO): NO